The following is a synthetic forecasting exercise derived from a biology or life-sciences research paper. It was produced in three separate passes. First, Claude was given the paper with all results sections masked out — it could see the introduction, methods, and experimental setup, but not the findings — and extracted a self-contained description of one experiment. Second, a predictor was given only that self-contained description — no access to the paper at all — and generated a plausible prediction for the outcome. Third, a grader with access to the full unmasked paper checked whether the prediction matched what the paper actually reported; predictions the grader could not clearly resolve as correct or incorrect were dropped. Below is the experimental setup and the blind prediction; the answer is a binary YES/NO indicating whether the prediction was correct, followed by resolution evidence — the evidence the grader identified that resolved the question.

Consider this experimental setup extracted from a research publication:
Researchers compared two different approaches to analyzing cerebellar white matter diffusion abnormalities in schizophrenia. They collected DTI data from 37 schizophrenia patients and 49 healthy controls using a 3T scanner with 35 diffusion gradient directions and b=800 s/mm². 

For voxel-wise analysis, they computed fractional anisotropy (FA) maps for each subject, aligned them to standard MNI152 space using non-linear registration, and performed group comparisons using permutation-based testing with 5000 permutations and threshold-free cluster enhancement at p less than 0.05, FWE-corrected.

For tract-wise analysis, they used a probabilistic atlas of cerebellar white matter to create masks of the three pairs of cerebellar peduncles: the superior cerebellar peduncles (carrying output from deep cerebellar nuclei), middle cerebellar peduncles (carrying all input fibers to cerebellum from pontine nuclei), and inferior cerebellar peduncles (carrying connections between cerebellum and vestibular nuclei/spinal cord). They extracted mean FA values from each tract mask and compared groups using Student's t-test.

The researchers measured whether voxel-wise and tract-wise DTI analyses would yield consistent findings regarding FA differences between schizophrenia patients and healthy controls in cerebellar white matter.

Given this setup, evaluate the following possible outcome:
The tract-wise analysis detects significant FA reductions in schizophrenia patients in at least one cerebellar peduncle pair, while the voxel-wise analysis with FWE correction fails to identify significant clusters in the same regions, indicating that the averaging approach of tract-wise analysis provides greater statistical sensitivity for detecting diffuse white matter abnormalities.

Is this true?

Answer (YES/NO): NO